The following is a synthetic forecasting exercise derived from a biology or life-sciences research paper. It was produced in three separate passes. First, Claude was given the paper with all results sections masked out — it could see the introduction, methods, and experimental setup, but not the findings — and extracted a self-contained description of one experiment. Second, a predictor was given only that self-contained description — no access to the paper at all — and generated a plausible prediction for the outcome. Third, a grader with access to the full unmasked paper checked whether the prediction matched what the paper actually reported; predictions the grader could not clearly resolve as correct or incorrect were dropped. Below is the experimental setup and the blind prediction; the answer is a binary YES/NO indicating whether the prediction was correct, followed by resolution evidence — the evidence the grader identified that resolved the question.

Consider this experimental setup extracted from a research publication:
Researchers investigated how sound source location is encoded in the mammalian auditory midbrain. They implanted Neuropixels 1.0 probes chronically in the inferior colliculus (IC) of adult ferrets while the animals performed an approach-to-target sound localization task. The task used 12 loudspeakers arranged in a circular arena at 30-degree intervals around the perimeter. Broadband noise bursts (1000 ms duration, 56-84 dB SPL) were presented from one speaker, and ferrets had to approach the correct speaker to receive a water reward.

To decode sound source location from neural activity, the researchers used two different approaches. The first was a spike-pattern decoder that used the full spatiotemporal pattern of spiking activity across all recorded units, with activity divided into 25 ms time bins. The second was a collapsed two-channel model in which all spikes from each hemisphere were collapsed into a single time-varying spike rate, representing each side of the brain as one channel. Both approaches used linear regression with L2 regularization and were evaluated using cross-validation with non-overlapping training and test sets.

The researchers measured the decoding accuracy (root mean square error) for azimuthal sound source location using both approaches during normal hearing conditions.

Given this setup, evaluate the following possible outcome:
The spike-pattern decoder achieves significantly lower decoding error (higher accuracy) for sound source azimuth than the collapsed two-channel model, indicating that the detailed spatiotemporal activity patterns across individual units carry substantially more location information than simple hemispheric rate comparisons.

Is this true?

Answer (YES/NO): YES